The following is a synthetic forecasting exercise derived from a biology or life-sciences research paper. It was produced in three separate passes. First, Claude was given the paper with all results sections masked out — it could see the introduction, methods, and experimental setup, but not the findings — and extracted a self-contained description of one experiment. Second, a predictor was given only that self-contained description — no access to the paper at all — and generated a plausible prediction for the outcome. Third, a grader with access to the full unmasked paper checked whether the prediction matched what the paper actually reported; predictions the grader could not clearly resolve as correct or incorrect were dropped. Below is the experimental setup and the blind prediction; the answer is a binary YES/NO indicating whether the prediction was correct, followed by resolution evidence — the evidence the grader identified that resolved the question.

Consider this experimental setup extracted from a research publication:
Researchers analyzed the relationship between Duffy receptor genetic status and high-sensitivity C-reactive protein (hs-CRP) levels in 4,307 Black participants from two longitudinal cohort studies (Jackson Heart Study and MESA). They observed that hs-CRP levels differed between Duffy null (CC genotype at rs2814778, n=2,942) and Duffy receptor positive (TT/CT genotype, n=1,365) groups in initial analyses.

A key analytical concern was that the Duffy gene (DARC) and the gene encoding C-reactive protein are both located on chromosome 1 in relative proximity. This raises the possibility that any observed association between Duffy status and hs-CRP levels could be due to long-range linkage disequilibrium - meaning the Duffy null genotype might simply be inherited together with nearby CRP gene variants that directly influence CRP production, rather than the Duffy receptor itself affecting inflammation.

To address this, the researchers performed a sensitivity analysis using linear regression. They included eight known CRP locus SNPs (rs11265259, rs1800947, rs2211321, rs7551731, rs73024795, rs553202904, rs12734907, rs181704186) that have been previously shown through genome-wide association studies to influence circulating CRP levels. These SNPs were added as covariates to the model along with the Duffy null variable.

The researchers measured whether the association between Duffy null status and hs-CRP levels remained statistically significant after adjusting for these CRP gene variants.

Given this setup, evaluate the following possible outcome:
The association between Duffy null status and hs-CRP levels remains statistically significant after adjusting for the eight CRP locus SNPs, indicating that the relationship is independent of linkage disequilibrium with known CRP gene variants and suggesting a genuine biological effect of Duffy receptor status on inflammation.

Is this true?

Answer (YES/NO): NO